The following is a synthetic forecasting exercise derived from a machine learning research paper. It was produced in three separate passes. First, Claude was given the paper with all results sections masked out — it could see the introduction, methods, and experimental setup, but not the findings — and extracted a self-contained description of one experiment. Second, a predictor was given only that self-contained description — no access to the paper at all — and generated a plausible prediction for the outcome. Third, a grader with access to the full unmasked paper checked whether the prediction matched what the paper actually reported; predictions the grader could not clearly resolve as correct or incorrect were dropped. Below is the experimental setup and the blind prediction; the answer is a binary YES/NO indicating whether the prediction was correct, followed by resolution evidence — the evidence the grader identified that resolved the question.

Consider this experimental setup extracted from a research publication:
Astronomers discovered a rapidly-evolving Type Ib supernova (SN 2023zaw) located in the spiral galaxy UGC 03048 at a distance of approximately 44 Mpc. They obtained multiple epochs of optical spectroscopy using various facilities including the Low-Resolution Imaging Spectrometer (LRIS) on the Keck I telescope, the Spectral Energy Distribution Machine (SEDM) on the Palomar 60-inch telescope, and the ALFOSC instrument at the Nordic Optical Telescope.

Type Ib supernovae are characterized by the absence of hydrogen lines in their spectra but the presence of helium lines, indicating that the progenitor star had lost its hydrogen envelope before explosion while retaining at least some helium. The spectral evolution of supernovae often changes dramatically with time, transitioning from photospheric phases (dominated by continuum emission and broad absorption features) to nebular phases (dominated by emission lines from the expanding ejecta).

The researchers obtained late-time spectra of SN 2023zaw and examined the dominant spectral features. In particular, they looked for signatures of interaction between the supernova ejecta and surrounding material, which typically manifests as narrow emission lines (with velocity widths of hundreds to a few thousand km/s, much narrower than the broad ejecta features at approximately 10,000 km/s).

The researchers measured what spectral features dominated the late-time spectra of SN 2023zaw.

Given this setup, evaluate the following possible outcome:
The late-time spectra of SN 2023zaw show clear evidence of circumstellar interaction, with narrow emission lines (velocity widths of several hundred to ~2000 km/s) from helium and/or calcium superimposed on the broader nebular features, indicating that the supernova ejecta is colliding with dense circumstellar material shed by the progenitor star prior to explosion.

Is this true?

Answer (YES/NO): NO